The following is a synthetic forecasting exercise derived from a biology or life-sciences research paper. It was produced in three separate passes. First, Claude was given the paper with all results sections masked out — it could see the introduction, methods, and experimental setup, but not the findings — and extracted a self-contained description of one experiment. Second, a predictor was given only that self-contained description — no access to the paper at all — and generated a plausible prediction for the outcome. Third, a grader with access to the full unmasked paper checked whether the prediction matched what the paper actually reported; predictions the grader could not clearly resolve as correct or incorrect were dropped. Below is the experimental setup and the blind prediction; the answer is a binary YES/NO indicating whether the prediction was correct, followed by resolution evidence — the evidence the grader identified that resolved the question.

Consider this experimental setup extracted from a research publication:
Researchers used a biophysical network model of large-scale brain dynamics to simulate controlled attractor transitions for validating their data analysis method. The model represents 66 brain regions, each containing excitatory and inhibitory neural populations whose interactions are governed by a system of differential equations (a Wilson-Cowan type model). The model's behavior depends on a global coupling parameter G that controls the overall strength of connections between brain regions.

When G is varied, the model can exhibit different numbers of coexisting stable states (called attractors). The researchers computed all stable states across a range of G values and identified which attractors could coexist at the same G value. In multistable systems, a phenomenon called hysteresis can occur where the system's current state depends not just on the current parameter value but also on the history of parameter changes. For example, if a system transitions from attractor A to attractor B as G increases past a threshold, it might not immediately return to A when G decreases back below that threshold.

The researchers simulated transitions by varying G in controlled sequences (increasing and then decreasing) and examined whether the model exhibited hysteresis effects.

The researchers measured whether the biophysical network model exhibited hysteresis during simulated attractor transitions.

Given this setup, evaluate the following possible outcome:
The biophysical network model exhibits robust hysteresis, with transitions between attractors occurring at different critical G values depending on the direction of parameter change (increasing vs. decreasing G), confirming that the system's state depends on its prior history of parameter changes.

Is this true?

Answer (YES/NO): YES